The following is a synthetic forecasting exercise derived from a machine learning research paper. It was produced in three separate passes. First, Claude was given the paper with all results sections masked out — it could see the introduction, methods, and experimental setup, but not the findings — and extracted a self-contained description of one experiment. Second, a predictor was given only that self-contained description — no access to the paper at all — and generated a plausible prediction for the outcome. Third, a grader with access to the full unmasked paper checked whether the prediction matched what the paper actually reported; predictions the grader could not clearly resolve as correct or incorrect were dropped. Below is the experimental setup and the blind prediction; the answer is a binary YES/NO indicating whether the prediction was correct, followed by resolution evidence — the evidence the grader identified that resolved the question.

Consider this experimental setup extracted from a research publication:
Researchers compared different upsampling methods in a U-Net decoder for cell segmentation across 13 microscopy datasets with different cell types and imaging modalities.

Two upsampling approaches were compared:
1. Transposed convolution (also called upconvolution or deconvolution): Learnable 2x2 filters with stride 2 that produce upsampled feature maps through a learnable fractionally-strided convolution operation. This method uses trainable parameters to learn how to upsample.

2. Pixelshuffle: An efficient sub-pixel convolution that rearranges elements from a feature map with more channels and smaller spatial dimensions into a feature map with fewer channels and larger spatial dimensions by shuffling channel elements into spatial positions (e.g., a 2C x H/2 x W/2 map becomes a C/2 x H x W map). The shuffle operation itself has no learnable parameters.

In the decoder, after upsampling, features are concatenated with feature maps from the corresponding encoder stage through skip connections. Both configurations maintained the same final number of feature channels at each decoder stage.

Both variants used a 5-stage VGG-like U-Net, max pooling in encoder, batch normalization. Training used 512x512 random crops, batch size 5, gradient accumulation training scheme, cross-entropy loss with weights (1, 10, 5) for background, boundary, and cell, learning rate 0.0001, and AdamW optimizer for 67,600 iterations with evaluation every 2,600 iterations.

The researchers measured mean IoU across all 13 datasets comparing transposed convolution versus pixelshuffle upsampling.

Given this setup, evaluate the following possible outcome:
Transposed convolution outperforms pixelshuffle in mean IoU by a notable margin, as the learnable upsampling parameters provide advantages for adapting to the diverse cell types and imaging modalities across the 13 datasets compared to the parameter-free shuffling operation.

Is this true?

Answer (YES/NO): NO